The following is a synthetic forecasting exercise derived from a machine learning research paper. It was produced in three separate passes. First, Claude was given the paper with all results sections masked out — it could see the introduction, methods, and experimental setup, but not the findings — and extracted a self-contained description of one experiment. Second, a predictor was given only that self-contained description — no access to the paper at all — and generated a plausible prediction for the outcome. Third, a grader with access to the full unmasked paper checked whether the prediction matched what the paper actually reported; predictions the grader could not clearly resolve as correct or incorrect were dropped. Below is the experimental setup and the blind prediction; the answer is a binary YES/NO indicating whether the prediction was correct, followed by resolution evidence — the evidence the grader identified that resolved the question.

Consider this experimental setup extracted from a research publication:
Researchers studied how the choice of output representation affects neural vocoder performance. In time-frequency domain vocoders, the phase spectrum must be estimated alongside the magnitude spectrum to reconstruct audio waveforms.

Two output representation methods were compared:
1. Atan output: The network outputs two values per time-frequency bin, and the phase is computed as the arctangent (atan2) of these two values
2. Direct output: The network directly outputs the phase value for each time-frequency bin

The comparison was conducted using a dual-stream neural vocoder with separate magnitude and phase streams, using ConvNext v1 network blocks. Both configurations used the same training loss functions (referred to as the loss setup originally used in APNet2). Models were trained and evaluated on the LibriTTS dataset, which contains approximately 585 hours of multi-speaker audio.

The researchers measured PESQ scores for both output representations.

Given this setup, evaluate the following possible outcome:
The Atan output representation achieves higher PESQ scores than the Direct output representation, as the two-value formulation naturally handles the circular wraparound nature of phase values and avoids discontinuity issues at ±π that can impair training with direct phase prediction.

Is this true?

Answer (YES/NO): YES